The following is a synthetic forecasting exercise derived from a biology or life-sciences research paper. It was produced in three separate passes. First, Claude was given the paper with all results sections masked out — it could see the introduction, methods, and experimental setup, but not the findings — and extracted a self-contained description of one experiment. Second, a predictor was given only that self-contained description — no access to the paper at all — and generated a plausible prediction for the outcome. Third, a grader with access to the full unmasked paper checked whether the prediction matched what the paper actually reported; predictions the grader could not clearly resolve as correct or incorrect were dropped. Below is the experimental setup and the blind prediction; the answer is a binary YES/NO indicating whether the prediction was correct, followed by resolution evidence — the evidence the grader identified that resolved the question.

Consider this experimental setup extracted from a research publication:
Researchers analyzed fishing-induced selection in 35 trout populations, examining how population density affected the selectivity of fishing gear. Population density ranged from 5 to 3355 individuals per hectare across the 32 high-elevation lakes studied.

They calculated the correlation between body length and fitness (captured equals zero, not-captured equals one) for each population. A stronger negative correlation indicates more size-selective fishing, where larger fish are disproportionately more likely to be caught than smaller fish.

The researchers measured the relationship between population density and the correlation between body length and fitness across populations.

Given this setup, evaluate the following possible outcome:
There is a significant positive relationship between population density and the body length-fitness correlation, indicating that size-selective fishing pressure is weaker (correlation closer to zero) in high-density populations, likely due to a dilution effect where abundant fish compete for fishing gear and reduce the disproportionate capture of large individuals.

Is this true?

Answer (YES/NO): NO